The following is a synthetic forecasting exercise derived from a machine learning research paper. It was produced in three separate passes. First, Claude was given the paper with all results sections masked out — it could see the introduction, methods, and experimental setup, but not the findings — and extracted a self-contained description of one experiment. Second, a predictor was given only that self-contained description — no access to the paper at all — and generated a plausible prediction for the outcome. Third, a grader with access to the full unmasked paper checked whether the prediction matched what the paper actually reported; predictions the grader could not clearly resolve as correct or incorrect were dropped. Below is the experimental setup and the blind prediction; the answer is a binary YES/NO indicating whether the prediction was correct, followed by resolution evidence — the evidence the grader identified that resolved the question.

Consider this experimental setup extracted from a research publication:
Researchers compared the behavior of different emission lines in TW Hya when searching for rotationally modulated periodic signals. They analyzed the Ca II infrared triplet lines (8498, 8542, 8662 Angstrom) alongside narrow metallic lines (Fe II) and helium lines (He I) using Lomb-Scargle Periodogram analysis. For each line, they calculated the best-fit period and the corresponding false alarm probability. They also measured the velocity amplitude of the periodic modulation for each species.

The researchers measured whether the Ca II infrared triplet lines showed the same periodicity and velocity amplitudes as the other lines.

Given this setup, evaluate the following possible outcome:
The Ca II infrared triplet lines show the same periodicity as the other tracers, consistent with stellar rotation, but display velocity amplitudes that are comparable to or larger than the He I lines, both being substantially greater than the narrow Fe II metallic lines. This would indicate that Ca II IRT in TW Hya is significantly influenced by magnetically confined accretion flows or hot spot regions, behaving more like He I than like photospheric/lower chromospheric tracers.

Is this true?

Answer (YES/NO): NO